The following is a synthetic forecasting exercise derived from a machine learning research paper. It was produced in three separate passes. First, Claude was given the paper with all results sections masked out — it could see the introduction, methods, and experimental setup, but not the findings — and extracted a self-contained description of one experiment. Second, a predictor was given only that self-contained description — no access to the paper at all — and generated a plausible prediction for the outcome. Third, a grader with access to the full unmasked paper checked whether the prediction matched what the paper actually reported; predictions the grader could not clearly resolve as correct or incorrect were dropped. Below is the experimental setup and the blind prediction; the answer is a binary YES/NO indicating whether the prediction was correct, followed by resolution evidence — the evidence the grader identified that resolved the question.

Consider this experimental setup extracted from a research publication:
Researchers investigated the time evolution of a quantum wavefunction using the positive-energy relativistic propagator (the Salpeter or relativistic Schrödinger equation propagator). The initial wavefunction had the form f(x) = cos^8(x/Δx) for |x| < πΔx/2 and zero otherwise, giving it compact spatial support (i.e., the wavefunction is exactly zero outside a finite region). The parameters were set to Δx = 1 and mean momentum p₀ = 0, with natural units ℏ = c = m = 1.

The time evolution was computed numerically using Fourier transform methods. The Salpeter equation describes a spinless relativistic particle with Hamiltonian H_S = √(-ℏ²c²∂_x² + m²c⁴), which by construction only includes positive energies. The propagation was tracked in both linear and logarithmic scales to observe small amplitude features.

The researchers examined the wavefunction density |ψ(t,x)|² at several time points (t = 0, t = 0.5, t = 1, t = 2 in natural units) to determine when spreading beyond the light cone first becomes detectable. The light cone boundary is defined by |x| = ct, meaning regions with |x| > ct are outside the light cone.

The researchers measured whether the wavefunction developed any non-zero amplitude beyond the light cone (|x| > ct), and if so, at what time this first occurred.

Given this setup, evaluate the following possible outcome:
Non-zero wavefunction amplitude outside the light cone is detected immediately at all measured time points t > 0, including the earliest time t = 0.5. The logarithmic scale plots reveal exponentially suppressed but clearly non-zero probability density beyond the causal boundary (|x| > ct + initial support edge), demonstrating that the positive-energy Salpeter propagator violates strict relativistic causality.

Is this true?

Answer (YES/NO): YES